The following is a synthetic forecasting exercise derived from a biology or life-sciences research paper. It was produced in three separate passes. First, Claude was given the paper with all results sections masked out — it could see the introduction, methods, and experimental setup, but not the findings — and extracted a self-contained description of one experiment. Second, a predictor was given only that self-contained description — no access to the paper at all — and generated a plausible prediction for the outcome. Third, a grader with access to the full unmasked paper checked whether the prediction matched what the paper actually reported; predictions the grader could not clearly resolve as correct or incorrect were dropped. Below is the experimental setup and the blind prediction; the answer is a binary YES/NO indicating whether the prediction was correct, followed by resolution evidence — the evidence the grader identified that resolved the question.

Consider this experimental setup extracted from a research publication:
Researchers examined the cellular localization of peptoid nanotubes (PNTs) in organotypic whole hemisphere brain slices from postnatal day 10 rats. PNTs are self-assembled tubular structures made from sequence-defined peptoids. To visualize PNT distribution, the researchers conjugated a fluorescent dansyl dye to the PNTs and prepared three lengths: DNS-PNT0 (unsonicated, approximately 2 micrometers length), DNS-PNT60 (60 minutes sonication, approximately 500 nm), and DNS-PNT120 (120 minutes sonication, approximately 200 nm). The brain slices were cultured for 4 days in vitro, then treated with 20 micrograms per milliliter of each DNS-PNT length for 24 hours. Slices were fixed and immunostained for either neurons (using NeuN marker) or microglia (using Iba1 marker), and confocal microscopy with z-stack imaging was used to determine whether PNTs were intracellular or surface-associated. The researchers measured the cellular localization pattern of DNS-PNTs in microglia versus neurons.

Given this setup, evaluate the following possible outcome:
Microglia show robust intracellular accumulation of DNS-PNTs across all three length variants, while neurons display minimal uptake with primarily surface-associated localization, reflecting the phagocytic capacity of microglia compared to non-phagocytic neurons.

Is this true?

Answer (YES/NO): NO